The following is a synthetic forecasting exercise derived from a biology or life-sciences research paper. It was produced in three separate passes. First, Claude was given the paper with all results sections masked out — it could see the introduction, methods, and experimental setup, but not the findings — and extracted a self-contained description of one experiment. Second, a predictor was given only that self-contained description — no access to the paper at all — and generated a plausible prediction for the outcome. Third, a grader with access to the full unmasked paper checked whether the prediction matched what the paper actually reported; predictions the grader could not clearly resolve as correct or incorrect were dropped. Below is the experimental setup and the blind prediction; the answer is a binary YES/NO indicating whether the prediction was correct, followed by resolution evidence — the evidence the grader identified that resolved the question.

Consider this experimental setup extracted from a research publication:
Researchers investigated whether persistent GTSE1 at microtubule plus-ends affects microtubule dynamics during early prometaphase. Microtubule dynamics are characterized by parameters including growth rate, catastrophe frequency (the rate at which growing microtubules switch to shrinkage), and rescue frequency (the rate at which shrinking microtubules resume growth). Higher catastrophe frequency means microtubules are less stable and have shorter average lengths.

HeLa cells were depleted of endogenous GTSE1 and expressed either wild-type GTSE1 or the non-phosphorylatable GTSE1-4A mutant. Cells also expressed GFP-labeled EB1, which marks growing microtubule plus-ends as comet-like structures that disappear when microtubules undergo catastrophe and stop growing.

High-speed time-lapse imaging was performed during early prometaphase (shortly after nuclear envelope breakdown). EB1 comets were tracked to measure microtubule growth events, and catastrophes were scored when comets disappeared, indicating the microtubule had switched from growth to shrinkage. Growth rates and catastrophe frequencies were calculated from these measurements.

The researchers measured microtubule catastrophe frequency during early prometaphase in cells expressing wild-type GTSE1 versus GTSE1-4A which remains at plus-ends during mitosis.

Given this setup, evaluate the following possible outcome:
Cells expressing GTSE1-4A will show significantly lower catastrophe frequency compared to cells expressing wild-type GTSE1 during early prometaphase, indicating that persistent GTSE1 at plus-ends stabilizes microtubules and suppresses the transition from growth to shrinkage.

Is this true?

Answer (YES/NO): YES